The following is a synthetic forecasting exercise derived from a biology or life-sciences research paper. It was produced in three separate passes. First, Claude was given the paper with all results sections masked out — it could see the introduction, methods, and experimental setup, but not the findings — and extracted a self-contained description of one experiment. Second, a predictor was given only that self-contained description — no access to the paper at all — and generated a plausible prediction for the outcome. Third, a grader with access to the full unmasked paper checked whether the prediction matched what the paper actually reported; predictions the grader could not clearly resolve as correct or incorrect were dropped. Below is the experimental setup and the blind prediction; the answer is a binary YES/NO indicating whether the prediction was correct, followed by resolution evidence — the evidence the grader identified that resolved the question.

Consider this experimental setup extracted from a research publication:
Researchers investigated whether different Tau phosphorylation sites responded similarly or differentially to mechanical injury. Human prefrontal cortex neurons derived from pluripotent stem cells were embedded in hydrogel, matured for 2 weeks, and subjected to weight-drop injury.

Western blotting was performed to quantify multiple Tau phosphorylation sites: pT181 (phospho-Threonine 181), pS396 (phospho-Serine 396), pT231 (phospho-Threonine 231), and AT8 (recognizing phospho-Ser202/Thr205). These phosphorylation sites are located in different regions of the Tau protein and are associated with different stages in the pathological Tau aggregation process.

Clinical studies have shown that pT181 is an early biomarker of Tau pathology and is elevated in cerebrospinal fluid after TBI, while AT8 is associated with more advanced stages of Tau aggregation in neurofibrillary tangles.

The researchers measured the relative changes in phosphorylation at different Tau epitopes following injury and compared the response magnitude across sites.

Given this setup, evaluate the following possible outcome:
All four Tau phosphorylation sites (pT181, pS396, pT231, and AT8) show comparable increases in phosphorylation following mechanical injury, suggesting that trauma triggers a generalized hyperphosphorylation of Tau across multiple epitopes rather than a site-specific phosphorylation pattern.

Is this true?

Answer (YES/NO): NO